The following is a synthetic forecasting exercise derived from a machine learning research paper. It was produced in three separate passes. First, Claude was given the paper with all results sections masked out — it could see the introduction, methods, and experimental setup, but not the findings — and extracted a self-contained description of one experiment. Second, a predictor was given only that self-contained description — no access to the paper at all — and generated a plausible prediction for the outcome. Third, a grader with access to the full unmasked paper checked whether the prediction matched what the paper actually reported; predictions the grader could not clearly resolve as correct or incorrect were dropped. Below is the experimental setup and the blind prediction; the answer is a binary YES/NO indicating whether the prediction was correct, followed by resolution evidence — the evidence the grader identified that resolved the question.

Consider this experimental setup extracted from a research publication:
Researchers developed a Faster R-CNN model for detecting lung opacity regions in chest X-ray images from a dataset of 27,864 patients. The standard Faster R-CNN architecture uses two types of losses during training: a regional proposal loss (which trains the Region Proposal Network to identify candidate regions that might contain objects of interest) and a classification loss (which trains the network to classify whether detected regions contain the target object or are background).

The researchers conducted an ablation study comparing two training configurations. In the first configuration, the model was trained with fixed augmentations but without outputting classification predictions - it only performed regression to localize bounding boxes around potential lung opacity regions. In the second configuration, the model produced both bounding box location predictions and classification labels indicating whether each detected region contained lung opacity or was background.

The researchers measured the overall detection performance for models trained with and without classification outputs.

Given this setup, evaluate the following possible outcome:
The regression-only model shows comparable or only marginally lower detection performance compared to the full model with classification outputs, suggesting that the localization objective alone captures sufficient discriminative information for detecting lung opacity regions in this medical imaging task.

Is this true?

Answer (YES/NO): NO